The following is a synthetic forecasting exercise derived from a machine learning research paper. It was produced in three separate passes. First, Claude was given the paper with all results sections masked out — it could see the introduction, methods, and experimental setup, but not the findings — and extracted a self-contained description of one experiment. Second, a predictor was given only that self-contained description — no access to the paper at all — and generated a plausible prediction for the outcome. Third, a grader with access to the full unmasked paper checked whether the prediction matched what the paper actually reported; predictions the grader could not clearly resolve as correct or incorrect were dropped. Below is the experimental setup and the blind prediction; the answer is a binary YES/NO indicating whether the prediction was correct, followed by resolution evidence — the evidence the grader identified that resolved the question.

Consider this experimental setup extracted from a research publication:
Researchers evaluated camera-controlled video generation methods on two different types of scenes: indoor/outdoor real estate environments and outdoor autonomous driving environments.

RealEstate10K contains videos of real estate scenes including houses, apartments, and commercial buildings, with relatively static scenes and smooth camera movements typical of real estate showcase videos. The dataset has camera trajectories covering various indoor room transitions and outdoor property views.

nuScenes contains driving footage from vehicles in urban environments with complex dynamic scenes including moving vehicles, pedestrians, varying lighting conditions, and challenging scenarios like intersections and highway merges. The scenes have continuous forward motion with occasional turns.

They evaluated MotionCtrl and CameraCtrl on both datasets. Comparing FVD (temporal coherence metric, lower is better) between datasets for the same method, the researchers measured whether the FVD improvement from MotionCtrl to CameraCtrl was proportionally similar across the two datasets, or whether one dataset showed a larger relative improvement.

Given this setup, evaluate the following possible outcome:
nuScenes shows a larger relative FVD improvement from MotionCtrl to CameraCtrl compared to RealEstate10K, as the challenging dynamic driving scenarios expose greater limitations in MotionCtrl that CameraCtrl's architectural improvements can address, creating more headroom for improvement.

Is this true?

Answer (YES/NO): NO